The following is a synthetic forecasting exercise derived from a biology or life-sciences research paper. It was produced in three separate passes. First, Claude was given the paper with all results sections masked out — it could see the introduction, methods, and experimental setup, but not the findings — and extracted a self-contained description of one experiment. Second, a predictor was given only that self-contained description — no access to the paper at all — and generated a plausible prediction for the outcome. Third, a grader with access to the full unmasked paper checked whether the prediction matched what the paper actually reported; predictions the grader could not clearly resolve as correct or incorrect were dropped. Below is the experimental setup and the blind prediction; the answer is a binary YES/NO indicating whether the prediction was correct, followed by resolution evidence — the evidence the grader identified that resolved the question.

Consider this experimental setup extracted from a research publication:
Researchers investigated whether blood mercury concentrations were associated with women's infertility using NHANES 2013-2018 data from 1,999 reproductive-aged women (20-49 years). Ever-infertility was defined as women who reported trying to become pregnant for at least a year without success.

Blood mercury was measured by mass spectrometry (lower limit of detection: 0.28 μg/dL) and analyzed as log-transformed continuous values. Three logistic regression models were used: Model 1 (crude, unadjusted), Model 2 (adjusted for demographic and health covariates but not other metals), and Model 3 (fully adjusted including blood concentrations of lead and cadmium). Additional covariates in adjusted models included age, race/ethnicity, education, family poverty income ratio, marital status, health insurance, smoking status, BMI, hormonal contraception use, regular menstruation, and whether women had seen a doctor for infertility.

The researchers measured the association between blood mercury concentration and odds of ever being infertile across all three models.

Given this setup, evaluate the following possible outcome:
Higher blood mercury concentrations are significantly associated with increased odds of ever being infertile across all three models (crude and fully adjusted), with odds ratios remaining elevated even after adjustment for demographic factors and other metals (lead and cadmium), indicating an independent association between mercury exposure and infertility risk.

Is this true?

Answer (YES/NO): NO